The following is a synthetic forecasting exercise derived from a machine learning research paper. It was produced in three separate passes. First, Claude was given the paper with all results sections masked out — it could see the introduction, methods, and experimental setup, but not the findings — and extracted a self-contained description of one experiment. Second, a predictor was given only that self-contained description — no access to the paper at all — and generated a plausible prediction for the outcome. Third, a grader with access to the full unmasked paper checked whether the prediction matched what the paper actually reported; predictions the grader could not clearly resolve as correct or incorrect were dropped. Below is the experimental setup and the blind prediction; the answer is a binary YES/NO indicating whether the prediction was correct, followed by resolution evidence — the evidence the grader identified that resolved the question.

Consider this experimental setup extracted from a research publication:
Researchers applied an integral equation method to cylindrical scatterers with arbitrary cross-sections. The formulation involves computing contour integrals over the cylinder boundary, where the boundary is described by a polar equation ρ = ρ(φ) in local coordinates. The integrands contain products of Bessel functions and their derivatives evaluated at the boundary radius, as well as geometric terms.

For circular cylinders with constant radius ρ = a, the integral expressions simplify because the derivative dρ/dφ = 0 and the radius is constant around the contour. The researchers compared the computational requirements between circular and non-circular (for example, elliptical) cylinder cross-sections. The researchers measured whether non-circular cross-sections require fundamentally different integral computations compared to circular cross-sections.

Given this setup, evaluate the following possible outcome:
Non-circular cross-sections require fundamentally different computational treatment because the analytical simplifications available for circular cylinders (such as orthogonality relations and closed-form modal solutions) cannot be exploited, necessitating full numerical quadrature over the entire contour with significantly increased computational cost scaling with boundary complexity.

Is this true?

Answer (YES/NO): NO